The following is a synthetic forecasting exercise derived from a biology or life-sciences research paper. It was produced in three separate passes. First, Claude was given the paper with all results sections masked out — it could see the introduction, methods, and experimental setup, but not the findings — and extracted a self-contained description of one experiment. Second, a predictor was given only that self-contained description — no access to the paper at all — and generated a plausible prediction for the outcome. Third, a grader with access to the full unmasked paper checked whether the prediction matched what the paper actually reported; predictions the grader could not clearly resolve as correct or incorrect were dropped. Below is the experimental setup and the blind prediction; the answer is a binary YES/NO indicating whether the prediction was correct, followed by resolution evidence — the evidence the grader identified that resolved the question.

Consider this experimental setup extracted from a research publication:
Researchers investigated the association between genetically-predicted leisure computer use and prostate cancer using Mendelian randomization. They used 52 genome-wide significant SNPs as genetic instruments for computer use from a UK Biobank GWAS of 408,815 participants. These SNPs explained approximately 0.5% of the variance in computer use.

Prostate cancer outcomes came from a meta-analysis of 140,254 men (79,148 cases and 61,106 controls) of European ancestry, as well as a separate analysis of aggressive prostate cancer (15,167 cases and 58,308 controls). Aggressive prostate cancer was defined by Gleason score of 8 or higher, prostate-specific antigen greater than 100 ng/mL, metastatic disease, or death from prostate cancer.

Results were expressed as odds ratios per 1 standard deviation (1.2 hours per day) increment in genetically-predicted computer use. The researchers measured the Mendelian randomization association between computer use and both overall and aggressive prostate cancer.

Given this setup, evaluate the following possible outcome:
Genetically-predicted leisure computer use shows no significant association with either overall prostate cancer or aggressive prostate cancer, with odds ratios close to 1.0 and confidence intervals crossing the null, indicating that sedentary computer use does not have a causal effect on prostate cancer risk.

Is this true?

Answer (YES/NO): YES